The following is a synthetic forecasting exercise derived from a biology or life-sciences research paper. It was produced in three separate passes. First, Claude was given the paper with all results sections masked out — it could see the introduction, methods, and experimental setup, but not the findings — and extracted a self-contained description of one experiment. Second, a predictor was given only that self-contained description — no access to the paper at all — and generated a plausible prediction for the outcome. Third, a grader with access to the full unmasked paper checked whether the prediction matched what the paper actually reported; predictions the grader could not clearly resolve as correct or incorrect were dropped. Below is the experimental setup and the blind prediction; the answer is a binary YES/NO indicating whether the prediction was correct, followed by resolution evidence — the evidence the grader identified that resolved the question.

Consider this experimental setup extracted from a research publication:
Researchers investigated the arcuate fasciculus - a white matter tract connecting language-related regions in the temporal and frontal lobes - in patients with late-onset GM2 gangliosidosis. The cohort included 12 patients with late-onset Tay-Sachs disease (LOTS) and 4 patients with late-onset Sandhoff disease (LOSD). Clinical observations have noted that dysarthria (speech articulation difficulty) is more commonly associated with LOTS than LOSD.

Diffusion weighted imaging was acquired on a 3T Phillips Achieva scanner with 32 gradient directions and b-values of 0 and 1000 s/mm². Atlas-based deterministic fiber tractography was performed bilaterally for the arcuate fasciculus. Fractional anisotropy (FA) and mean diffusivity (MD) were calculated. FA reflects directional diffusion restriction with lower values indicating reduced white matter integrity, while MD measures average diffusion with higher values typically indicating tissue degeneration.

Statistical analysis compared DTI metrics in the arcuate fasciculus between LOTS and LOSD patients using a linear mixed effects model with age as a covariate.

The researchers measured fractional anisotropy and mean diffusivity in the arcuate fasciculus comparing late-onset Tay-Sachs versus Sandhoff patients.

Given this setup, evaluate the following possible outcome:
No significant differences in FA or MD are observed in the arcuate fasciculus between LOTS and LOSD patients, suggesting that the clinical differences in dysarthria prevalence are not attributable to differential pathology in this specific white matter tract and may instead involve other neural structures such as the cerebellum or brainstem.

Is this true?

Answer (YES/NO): YES